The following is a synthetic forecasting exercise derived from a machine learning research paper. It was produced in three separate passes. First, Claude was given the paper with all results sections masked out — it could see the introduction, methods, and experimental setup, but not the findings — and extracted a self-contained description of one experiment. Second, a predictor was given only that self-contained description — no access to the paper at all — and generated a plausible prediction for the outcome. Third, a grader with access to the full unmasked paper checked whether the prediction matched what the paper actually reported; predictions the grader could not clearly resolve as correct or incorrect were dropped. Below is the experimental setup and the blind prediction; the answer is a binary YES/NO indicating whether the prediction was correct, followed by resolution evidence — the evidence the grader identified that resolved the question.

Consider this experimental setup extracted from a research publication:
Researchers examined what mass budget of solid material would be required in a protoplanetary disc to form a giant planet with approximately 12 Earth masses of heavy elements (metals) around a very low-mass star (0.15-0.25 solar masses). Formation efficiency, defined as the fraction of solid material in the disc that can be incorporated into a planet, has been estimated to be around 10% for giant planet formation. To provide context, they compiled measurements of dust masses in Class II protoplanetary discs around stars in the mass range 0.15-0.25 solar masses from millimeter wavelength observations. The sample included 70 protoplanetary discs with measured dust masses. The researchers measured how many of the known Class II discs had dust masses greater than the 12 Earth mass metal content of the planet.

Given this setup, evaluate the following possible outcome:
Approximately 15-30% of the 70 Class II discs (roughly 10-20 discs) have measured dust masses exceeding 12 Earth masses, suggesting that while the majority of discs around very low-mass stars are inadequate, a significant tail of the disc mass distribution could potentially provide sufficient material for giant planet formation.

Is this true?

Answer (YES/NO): NO